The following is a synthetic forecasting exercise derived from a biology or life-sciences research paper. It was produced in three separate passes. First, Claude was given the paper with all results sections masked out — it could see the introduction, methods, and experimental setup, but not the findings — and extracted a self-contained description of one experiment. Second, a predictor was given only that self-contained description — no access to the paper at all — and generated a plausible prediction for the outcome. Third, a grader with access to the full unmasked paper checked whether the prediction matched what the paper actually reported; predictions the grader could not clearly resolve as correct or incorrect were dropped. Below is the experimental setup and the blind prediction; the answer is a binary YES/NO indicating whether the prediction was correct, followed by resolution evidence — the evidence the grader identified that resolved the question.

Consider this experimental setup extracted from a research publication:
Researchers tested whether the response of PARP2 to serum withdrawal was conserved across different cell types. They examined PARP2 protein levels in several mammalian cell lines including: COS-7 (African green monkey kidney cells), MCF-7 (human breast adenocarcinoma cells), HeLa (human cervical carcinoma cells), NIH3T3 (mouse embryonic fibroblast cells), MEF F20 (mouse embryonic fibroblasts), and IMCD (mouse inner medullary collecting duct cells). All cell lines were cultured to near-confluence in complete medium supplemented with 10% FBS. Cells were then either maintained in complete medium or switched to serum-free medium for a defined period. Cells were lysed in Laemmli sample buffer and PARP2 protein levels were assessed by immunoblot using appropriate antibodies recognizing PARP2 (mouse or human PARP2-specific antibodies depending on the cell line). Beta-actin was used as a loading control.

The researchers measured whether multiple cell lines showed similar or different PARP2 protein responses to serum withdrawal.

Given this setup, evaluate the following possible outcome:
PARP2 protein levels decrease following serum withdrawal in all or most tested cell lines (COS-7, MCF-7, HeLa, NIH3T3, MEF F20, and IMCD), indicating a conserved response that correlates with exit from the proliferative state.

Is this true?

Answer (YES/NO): YES